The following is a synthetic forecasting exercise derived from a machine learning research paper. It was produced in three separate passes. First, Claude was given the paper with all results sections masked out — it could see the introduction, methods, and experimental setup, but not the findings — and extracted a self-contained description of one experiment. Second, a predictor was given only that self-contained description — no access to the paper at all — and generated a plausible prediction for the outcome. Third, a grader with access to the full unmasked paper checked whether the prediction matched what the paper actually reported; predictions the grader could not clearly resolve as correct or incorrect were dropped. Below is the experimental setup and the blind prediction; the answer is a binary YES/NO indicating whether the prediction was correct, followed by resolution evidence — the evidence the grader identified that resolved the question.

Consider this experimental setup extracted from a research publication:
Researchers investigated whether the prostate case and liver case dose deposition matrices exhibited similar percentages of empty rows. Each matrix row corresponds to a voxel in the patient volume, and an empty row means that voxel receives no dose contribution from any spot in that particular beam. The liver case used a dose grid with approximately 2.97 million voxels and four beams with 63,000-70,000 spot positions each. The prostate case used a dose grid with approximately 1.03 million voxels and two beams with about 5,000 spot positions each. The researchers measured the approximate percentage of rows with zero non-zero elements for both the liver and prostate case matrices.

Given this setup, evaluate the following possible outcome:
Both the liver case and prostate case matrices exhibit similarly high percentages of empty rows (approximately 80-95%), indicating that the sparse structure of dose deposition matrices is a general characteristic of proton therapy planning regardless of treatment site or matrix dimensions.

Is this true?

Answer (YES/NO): NO